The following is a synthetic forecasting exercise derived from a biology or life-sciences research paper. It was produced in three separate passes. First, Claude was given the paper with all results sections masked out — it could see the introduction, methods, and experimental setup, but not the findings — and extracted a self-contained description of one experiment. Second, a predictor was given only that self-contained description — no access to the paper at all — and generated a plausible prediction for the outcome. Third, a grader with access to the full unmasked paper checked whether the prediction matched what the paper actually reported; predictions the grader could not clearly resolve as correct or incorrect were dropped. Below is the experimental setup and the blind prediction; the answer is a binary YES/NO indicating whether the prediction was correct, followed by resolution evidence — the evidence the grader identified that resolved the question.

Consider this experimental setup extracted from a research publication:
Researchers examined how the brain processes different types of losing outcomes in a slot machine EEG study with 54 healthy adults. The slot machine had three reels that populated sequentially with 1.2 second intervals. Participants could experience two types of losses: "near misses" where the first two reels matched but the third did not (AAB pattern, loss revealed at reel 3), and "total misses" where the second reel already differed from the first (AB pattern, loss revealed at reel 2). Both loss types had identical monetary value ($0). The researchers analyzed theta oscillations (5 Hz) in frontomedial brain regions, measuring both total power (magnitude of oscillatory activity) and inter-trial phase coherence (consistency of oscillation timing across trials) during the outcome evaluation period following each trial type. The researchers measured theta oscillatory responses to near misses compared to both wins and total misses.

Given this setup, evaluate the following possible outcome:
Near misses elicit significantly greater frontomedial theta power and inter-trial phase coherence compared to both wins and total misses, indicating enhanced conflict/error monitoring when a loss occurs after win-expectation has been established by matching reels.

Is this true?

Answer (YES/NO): YES